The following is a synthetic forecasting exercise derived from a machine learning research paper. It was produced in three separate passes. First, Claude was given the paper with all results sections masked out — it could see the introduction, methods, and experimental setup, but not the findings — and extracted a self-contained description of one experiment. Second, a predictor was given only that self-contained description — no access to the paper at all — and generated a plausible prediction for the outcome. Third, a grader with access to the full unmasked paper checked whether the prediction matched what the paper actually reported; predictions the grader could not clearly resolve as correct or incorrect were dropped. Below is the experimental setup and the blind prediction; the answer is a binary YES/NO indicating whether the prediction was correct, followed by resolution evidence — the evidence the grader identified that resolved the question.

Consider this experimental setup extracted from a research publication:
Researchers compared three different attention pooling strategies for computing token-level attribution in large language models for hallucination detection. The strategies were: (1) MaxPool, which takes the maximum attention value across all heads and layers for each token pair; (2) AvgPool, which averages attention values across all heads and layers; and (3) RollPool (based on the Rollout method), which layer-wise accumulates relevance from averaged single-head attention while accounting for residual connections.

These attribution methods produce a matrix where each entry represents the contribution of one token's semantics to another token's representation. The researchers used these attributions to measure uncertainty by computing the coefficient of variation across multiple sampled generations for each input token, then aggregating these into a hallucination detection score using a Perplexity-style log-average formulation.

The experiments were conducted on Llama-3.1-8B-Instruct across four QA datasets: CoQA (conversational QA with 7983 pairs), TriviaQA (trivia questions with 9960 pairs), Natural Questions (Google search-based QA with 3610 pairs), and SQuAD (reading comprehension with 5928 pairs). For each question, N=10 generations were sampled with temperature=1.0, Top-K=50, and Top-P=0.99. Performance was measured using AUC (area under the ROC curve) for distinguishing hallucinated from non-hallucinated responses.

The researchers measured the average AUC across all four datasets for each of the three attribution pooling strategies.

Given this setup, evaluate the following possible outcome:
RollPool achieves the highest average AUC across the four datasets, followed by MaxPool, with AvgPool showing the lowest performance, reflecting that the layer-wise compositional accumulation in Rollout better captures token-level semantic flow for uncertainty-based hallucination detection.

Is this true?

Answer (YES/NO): NO